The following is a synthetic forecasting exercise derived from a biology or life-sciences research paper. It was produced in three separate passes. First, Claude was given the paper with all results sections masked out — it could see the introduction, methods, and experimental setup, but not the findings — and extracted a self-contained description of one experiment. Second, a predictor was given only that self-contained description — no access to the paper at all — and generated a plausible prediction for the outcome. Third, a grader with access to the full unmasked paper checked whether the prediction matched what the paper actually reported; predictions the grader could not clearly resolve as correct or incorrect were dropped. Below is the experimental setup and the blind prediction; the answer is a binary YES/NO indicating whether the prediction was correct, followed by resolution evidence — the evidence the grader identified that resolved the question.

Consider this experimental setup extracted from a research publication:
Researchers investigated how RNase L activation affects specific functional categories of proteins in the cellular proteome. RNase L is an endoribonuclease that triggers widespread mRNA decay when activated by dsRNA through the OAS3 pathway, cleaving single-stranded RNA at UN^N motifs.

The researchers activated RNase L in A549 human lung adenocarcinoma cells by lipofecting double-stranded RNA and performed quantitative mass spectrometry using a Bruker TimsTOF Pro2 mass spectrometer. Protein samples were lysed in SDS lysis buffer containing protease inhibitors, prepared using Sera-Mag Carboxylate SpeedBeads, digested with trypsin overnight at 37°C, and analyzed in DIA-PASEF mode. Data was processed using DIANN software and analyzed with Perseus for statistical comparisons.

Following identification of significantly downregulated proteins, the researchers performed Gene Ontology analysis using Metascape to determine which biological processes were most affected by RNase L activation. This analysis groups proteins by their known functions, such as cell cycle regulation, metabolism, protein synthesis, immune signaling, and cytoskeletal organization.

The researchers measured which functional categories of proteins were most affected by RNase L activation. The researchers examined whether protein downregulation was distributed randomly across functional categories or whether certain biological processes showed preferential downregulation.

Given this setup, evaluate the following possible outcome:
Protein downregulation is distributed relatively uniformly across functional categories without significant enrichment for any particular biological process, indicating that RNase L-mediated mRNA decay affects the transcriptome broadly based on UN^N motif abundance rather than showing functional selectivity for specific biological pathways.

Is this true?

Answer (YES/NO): NO